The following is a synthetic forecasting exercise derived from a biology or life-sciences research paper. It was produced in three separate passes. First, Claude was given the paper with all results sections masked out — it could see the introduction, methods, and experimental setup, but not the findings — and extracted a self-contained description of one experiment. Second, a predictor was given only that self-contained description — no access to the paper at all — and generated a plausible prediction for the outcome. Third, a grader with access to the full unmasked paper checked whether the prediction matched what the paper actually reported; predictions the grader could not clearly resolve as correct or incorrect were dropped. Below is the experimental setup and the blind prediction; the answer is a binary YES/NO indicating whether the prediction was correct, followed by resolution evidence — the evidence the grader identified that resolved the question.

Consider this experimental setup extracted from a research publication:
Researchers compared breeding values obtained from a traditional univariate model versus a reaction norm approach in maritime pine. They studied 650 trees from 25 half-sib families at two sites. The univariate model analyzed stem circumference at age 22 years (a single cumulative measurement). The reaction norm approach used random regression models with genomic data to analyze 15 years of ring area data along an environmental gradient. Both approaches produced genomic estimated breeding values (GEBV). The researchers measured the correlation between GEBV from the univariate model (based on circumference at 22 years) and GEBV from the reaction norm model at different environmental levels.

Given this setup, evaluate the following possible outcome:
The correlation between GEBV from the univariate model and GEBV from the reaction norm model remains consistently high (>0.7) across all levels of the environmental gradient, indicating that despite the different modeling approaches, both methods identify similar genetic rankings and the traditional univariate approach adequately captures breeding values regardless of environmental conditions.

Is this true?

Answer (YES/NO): NO